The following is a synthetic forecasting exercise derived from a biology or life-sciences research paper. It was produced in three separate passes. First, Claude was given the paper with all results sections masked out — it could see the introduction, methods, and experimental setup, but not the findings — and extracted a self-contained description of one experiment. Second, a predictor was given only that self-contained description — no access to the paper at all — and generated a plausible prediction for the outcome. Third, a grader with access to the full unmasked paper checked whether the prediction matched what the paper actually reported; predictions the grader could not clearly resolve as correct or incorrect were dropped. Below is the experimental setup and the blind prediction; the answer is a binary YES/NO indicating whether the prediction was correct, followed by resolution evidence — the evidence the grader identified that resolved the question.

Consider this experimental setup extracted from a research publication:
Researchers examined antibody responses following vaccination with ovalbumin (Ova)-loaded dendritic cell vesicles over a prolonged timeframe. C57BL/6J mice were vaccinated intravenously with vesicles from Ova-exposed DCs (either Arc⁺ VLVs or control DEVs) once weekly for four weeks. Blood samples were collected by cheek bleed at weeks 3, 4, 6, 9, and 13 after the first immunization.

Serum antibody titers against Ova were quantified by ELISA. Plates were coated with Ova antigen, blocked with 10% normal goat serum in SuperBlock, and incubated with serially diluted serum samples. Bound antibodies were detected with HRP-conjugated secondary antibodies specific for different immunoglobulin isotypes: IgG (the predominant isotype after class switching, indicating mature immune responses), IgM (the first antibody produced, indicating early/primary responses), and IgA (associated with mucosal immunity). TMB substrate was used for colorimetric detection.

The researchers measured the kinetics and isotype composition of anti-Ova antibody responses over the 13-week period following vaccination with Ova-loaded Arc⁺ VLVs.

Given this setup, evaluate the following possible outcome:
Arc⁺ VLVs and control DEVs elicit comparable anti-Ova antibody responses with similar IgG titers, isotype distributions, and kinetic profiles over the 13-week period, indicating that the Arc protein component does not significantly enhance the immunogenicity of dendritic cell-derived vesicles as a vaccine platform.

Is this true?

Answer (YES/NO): NO